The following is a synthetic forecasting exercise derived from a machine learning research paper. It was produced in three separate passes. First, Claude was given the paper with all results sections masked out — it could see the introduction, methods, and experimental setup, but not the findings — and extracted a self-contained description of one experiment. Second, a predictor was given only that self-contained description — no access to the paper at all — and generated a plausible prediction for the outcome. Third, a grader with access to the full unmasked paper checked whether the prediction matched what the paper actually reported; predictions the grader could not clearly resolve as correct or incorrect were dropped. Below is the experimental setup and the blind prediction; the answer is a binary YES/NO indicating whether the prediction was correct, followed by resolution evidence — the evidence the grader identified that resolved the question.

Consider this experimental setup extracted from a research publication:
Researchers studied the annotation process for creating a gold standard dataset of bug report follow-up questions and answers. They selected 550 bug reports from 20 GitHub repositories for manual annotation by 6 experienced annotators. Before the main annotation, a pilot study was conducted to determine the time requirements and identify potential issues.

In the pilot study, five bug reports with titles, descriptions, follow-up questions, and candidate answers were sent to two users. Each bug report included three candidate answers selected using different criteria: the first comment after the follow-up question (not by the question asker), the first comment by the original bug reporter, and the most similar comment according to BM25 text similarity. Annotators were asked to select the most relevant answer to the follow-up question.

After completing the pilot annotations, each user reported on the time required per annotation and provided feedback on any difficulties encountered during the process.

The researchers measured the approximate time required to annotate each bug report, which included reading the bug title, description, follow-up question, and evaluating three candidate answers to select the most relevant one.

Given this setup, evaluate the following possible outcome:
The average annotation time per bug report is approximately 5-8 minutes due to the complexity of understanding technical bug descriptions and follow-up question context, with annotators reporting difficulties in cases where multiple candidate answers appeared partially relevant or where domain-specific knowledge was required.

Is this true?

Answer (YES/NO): NO